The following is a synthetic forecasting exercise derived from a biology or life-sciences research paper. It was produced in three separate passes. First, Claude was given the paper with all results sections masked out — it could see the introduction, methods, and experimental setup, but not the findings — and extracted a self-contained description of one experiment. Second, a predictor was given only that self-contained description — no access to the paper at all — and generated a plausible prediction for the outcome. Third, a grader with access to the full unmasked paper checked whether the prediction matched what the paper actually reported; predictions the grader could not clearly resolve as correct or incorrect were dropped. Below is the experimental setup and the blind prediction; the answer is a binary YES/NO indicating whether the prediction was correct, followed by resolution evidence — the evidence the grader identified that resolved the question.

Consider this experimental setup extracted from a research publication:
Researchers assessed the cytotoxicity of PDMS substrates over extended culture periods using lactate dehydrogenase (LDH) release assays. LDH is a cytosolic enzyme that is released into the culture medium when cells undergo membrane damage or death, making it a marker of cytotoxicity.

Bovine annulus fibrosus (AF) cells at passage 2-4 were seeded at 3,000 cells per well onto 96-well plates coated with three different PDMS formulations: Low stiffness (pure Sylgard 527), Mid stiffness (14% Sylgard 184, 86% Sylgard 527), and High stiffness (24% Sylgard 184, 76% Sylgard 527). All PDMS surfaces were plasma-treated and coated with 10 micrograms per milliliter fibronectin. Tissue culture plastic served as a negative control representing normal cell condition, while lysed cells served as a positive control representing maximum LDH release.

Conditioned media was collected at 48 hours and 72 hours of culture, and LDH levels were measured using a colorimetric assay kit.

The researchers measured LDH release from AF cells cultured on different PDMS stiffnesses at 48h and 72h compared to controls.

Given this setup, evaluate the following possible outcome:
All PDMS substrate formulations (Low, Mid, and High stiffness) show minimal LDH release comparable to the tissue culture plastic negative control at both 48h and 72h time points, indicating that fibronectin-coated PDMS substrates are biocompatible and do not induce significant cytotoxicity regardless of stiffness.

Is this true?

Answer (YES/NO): YES